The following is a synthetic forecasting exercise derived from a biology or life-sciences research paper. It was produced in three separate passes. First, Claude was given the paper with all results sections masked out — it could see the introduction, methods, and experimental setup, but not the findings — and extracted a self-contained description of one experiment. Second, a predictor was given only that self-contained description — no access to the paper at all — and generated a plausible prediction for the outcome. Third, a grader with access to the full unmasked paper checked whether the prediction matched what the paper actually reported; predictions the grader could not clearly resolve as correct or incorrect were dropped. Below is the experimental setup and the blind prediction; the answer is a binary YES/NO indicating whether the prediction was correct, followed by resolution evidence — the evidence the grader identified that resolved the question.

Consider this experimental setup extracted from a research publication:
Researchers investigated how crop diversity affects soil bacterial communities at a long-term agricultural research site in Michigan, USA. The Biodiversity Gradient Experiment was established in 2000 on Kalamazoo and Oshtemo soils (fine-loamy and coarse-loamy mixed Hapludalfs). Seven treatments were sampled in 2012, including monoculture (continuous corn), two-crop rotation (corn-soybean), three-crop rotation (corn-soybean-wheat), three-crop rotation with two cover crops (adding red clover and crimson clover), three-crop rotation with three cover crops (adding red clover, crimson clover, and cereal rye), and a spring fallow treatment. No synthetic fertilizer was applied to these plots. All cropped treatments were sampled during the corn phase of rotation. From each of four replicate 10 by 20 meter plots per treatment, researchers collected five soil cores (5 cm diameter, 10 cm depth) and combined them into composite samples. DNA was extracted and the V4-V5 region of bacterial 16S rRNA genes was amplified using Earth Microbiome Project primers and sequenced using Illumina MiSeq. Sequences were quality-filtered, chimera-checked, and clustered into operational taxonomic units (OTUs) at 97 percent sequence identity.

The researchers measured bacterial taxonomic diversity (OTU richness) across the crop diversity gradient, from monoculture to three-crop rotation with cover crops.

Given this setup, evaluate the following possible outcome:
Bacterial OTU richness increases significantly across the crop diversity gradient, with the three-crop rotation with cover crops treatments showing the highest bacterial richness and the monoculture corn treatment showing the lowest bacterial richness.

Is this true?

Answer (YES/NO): NO